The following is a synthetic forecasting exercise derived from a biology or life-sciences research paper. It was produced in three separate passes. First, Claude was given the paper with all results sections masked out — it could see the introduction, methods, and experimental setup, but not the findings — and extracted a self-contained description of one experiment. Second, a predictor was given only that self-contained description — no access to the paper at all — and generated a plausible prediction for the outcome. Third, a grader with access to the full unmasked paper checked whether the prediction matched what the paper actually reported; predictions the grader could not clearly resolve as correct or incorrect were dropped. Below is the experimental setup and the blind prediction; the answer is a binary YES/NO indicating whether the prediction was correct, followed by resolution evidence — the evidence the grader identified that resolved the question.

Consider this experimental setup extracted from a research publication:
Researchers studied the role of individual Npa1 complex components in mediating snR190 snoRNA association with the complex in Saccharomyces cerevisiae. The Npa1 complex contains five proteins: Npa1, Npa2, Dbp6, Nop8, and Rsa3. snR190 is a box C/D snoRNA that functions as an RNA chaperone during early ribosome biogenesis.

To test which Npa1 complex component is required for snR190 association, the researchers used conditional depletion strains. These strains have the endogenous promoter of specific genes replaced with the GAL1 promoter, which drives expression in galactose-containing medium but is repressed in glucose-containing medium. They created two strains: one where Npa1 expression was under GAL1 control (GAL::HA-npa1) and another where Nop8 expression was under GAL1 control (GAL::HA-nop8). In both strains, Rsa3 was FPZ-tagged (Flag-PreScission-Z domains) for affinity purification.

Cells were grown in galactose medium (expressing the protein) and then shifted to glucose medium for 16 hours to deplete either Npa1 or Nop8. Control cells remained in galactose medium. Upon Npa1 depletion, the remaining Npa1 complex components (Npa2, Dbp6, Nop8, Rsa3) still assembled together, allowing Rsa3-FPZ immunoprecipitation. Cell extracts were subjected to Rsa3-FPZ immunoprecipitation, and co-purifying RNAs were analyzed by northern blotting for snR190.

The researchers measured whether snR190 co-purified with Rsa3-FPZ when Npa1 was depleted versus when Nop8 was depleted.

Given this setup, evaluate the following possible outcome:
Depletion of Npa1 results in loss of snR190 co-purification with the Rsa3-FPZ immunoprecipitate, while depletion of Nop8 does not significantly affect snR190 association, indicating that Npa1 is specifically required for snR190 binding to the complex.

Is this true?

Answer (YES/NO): NO